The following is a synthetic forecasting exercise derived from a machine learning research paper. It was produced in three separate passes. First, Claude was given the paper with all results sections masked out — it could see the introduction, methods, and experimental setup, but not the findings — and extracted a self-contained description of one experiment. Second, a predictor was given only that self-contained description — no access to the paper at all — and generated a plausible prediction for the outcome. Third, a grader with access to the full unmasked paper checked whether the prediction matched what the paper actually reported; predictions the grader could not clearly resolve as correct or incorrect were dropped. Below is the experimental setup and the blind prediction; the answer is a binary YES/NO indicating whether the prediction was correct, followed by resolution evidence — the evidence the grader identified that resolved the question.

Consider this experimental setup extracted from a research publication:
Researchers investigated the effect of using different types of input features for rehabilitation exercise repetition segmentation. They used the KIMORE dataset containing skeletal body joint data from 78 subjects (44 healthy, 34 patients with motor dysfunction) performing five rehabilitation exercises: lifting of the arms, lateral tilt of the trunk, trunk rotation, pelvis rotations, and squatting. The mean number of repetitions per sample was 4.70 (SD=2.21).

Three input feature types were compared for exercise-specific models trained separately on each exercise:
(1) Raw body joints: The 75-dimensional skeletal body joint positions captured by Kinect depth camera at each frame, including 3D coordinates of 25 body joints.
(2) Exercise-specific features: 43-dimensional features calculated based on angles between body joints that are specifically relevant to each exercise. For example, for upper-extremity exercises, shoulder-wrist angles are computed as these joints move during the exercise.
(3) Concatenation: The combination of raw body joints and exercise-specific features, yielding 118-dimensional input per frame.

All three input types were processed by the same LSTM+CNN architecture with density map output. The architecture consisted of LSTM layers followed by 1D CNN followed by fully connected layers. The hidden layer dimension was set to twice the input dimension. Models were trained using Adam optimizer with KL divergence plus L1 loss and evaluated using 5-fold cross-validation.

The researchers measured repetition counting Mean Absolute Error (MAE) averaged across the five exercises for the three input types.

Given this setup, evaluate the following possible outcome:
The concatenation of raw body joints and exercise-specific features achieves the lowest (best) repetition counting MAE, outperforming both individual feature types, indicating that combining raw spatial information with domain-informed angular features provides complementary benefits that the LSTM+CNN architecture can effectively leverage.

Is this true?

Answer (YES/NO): NO